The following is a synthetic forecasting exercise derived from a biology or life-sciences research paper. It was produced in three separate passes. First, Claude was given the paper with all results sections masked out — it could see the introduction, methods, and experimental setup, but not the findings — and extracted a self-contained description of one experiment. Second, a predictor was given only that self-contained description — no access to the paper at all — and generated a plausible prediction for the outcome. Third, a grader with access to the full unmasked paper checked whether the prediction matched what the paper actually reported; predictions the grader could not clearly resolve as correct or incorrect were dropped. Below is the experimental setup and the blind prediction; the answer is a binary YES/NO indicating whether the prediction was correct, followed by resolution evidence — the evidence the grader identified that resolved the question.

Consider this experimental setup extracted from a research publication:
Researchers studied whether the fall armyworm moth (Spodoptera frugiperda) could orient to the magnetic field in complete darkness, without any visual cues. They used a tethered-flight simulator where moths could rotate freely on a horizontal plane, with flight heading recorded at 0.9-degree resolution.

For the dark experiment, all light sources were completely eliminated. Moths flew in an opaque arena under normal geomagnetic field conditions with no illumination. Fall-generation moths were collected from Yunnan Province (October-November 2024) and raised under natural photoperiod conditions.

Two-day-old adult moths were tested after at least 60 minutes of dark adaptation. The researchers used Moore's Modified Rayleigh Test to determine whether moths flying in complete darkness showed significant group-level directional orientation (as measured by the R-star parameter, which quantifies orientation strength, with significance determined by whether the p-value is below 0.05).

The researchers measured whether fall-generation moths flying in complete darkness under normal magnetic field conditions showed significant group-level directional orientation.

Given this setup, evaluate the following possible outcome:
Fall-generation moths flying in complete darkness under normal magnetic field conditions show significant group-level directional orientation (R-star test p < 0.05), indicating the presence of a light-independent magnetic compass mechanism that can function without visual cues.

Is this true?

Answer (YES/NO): NO